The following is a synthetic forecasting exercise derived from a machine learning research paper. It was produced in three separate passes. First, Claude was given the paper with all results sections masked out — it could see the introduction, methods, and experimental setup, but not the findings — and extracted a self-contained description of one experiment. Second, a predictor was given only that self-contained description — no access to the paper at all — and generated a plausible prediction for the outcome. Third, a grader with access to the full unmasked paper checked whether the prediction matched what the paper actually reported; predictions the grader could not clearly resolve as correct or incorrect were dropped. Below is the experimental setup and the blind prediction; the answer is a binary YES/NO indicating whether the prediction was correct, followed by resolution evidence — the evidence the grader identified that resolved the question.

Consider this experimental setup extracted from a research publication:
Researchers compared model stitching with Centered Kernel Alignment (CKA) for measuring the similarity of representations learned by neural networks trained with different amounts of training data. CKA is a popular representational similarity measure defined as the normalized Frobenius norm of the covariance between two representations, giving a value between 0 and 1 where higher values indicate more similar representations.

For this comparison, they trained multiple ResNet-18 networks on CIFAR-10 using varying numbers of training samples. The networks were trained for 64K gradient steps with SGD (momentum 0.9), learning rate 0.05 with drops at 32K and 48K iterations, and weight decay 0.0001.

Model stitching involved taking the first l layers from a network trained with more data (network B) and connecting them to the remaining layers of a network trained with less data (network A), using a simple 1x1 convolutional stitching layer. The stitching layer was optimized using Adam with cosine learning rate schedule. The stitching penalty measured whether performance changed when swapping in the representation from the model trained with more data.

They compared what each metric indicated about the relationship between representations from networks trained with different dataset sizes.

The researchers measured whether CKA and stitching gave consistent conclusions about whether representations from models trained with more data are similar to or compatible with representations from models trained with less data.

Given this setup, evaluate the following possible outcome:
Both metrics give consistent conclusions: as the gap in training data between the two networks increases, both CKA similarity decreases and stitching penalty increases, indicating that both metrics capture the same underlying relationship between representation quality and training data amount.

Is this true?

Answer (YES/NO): NO